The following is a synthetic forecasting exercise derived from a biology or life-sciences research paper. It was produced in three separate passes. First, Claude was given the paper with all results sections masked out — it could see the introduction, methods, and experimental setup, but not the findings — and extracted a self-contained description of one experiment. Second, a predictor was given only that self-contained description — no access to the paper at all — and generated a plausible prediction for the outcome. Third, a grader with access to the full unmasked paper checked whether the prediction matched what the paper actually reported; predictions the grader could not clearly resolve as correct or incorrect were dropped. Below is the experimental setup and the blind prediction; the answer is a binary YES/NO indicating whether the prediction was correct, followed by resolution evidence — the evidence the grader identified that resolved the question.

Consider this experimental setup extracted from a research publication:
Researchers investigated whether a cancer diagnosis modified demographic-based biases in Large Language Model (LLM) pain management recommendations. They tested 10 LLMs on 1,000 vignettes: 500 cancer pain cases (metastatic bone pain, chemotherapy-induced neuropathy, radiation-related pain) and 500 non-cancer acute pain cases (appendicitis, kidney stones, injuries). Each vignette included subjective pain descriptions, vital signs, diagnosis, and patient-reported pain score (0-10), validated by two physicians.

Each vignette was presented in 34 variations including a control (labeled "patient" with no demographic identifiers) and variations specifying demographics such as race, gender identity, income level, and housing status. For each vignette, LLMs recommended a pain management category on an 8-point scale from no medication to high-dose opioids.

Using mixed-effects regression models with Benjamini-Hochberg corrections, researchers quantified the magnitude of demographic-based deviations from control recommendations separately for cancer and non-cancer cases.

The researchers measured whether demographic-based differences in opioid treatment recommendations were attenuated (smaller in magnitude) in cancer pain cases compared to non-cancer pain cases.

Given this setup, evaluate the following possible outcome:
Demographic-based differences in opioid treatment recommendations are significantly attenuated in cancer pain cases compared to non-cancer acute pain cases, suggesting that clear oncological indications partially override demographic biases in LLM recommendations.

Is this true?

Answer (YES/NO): NO